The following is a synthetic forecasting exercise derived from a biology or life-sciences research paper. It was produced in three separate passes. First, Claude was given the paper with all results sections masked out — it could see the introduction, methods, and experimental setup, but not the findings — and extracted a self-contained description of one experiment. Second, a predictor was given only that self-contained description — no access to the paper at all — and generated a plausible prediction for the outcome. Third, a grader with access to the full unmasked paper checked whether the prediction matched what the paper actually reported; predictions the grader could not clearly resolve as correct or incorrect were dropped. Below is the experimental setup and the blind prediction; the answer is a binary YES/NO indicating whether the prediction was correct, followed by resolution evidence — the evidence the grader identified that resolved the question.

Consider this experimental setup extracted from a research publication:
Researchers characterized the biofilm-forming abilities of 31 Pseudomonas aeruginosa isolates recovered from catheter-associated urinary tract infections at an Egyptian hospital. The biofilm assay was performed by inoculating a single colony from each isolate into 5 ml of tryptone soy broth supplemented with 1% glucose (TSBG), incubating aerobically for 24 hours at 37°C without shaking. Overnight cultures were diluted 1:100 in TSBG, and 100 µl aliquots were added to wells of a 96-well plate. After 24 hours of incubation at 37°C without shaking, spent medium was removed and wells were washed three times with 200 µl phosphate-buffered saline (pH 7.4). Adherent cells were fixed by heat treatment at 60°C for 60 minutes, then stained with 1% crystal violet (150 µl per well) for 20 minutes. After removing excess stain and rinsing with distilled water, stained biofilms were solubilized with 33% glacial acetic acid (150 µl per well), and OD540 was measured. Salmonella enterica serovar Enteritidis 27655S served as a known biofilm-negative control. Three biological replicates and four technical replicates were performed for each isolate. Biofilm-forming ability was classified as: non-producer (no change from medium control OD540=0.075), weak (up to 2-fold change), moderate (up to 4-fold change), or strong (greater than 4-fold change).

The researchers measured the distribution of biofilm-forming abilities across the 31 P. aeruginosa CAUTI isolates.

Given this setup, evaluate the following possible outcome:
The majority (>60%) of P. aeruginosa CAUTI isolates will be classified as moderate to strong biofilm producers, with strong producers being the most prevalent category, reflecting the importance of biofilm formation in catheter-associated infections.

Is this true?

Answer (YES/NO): YES